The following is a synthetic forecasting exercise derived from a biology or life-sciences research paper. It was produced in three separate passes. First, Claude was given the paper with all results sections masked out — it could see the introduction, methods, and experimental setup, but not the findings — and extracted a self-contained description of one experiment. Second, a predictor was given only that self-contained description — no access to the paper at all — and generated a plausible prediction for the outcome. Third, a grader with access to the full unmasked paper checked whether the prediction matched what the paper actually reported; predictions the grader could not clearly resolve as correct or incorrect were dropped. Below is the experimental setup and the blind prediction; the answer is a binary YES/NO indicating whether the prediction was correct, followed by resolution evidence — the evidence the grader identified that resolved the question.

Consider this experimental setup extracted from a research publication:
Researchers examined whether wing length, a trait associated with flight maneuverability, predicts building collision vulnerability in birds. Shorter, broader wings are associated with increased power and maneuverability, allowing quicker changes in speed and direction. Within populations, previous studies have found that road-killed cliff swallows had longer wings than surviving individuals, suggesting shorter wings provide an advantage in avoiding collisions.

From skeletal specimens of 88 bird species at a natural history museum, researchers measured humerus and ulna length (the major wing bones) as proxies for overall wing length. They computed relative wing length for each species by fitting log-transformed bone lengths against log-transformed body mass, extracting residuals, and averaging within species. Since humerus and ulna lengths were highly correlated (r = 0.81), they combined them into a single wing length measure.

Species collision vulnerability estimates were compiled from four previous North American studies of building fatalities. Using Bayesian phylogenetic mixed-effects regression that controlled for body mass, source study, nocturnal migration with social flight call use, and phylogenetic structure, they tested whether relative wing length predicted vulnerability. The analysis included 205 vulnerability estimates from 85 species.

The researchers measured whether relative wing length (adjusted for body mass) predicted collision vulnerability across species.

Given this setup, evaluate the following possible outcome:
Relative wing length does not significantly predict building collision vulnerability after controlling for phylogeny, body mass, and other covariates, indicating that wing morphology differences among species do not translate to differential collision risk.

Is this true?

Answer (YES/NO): NO